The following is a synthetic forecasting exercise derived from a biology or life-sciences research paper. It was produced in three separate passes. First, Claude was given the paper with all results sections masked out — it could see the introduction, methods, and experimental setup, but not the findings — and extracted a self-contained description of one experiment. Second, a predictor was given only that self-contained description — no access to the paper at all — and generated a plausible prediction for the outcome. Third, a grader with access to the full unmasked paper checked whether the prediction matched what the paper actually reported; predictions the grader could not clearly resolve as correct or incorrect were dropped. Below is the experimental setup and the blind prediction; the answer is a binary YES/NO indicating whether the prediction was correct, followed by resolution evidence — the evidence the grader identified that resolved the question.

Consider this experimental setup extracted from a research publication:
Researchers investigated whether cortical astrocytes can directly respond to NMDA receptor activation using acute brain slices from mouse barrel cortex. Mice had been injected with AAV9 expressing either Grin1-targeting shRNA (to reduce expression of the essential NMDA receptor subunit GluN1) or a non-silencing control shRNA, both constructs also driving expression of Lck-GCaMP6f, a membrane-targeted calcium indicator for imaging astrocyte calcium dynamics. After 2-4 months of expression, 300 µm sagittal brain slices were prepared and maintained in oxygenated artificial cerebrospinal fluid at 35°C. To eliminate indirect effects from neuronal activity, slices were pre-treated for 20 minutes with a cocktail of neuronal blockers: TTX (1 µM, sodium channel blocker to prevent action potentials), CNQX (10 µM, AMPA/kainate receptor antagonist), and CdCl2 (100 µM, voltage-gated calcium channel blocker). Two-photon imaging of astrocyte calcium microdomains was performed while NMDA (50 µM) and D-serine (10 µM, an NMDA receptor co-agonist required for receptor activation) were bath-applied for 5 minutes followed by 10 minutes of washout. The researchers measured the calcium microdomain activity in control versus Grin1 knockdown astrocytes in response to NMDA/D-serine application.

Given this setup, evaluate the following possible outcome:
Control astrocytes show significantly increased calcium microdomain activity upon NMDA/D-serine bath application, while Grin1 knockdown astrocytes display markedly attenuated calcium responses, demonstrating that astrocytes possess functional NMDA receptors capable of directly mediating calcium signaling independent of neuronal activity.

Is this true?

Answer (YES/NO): YES